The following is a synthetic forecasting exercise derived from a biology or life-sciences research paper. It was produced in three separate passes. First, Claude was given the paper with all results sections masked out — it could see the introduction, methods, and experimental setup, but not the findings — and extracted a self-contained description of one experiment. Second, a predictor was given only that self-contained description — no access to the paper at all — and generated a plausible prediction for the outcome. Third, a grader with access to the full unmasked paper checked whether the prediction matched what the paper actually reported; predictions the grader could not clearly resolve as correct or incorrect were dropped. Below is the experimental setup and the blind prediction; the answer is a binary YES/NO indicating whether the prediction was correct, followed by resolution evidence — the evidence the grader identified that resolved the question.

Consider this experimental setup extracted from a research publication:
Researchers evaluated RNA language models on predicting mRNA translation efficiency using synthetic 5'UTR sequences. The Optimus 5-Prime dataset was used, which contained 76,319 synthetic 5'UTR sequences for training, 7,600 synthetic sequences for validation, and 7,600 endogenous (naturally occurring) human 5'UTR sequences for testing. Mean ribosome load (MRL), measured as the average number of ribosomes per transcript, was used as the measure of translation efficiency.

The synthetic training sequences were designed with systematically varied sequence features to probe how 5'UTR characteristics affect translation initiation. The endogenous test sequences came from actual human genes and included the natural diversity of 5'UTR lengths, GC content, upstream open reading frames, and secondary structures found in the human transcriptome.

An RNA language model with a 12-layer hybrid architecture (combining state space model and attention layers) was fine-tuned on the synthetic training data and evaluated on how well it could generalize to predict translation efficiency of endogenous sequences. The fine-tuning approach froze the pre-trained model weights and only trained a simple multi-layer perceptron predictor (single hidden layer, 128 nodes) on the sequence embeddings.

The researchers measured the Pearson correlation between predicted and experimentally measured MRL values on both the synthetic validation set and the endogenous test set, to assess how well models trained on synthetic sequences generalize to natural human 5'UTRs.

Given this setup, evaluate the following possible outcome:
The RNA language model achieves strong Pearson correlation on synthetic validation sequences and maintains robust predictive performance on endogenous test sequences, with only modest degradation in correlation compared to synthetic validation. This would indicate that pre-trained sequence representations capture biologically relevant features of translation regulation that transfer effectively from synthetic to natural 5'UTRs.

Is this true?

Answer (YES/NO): YES